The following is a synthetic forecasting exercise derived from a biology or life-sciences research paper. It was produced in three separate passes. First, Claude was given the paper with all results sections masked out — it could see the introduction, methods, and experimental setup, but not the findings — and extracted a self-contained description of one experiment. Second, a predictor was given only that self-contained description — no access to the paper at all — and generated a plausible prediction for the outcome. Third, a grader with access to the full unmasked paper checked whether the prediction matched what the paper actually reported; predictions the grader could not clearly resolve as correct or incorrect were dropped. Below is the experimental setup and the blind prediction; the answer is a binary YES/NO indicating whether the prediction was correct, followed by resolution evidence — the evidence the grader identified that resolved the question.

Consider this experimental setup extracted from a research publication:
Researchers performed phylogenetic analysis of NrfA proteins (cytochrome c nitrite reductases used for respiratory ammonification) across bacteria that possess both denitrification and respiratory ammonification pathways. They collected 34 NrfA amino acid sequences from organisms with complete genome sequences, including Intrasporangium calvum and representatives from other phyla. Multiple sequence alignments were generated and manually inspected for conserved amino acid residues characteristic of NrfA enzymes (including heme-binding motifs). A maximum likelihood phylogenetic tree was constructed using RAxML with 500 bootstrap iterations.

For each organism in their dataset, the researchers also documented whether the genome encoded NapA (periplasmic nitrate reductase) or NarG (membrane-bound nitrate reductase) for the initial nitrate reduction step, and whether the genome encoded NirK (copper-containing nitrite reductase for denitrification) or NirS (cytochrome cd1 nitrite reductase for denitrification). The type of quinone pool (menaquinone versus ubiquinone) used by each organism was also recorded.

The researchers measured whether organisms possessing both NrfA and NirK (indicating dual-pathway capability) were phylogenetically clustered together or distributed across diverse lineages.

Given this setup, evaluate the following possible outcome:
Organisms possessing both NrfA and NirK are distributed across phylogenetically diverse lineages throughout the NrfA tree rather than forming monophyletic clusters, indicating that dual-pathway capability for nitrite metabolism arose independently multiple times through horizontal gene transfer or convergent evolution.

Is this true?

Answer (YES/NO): YES